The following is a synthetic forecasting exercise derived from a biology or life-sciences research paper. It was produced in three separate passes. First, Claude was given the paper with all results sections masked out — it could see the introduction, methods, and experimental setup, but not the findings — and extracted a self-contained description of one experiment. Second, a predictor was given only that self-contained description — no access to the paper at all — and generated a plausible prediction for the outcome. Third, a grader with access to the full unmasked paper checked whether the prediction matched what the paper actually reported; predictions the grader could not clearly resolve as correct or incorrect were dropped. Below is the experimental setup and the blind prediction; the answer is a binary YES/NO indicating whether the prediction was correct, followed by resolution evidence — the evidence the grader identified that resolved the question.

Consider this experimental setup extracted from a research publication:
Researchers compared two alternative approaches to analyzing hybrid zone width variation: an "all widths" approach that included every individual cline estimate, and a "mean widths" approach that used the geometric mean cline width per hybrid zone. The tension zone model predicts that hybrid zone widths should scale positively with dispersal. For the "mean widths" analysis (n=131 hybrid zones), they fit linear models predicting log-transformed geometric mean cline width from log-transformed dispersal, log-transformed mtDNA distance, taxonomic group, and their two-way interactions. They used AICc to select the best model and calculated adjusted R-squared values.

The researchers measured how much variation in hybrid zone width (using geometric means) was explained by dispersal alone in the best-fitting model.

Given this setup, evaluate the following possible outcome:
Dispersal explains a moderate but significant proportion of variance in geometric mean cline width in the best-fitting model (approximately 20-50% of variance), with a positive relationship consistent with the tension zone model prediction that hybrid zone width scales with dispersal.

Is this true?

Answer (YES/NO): YES